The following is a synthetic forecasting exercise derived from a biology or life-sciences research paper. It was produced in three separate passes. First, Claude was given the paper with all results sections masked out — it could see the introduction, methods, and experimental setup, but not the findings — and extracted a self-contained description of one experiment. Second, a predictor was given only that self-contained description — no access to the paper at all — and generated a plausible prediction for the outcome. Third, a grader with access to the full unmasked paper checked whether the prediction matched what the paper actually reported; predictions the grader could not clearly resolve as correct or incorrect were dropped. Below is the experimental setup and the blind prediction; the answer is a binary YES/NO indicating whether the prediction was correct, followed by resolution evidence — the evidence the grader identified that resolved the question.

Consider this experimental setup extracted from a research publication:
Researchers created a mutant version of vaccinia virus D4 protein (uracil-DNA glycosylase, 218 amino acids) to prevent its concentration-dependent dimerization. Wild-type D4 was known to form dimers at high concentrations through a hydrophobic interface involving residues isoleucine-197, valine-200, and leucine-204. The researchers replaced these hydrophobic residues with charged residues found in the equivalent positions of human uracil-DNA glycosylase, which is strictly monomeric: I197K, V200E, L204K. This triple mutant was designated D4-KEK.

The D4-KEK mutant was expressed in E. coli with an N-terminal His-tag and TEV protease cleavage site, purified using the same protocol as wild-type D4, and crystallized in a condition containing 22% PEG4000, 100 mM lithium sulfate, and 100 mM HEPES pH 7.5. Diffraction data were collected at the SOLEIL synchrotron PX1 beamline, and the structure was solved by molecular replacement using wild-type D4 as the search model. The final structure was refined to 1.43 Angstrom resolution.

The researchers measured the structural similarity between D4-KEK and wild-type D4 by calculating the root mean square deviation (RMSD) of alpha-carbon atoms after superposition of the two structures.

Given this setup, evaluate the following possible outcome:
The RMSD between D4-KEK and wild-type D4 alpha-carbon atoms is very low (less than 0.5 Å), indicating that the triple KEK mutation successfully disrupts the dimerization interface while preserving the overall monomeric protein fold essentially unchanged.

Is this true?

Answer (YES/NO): YES